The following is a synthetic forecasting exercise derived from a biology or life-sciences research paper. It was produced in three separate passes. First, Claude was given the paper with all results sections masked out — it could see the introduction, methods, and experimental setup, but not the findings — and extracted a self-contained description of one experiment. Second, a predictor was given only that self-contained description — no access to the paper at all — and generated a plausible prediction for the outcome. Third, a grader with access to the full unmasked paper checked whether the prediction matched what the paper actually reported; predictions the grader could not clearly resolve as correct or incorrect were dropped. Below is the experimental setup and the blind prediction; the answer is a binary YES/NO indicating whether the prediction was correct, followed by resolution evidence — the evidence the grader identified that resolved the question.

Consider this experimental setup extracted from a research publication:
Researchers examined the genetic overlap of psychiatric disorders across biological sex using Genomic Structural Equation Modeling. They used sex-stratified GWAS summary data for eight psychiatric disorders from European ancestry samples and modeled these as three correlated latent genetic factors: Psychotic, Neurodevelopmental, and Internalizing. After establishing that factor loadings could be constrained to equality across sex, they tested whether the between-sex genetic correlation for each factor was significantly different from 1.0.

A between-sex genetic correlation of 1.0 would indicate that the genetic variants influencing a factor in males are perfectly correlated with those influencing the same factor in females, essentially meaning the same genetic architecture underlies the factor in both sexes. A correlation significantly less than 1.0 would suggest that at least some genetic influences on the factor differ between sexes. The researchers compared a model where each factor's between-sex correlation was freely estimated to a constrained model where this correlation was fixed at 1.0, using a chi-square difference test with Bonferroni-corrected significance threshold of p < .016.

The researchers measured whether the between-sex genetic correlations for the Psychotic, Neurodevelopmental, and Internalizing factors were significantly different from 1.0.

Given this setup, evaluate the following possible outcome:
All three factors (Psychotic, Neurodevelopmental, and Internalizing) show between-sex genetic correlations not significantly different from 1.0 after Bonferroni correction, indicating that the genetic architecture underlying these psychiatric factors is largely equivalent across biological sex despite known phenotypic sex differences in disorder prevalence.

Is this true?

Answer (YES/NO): YES